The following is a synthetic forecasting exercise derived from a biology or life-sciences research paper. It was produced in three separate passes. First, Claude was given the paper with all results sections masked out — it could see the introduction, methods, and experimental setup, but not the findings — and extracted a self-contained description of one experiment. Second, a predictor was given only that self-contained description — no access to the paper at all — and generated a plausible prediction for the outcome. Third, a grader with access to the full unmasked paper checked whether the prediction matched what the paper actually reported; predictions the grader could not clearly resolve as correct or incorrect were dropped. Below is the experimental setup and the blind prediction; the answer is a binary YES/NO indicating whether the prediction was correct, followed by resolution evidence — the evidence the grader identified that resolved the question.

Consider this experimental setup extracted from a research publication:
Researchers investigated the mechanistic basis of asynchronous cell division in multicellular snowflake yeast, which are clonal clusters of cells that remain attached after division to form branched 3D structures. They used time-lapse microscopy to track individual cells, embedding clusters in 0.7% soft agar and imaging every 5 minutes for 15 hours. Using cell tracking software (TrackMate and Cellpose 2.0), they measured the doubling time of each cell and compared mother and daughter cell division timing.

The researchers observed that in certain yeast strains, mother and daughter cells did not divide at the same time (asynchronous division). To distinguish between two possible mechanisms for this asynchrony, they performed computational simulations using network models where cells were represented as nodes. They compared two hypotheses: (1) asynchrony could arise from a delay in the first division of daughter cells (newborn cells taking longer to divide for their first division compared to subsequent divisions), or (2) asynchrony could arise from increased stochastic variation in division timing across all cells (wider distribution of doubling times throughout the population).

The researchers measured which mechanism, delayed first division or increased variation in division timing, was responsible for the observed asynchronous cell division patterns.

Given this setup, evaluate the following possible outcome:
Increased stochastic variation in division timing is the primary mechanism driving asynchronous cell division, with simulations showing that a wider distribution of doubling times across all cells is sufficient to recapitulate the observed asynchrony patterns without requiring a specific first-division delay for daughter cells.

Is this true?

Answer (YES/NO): NO